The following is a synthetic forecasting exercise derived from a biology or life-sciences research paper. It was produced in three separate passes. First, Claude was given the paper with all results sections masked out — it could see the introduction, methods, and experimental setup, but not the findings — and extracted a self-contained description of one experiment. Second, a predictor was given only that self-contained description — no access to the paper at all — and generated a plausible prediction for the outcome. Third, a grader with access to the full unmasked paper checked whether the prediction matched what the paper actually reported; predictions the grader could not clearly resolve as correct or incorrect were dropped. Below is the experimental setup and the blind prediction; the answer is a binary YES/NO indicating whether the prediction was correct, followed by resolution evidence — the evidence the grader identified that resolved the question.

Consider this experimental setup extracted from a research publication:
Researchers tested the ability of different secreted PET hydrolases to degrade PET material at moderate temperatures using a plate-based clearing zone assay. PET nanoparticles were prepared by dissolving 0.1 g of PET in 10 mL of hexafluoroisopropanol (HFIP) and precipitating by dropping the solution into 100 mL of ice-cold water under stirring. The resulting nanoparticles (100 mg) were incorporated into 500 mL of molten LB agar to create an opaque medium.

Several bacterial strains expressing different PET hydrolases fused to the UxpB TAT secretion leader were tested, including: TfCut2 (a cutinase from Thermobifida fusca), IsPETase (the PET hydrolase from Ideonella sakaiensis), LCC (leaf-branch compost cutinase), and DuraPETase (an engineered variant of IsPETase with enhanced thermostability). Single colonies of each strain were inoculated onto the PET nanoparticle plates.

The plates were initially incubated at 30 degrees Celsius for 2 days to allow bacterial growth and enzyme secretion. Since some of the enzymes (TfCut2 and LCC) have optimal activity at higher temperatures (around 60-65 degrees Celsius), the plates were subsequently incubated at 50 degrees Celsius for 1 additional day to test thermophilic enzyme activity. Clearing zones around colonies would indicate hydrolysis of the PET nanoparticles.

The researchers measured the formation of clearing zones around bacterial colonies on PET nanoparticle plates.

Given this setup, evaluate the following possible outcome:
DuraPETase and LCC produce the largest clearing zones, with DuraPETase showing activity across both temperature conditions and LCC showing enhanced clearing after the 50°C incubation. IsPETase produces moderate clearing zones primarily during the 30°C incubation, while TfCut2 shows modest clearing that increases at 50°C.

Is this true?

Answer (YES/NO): NO